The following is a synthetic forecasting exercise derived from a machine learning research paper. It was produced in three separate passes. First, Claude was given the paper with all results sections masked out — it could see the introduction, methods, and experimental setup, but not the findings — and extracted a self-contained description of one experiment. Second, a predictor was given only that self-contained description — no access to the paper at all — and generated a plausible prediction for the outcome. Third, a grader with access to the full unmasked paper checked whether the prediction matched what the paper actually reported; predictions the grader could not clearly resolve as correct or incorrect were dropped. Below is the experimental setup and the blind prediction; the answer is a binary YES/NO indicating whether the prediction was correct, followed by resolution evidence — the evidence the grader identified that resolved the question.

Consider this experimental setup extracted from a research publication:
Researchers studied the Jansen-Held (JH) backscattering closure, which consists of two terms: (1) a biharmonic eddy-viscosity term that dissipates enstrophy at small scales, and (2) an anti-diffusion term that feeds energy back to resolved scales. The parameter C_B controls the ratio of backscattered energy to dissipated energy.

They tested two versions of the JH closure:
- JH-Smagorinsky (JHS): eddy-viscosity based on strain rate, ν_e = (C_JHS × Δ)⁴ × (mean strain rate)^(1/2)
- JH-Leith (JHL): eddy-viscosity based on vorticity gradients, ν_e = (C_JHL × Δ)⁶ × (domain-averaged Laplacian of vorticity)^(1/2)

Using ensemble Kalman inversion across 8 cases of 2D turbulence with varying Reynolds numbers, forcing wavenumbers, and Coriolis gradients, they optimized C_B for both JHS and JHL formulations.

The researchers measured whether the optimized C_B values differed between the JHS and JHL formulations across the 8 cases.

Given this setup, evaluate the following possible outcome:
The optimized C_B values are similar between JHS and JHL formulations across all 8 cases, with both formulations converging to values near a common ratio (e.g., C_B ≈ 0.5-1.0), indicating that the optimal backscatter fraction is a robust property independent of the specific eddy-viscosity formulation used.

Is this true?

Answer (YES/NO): YES